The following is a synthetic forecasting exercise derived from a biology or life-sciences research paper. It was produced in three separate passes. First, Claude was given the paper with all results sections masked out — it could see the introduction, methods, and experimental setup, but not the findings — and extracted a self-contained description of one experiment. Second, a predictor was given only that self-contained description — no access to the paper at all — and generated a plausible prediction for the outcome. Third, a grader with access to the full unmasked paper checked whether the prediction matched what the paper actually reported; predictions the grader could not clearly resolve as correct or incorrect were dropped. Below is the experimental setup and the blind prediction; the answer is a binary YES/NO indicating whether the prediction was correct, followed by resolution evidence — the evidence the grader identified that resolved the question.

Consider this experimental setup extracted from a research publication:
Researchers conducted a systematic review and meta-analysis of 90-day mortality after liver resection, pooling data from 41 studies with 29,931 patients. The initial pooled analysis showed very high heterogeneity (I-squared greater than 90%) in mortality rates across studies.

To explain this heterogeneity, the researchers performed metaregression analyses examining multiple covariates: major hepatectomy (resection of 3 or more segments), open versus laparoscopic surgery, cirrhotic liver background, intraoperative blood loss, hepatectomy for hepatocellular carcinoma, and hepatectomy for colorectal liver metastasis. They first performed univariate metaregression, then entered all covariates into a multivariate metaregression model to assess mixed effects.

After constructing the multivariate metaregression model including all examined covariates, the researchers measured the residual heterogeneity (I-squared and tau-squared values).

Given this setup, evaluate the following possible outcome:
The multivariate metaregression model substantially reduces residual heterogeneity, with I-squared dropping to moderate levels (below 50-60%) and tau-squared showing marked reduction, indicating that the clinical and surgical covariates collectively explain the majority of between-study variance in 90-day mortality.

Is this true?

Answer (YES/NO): NO